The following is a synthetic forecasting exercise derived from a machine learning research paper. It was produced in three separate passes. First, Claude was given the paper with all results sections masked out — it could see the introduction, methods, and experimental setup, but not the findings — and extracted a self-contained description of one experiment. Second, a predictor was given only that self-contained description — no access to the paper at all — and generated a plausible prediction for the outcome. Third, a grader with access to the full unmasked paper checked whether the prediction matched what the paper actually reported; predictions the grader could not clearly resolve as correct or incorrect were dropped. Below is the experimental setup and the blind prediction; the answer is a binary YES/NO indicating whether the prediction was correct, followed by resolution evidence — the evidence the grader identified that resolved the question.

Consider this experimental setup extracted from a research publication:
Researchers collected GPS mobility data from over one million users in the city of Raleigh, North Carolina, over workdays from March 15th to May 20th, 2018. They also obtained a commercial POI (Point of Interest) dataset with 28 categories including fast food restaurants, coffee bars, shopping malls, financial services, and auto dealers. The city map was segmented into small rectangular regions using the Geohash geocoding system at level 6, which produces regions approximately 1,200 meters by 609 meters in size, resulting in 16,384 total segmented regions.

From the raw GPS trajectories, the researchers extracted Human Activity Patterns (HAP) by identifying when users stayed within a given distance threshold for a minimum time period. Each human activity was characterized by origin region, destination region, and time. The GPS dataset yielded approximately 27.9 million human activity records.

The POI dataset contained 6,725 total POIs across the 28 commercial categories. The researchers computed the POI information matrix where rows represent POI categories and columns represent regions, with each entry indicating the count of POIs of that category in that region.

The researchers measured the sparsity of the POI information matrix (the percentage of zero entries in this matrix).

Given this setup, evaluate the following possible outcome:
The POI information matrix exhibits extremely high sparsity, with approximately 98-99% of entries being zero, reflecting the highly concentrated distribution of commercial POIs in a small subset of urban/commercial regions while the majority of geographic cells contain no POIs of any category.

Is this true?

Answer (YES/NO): YES